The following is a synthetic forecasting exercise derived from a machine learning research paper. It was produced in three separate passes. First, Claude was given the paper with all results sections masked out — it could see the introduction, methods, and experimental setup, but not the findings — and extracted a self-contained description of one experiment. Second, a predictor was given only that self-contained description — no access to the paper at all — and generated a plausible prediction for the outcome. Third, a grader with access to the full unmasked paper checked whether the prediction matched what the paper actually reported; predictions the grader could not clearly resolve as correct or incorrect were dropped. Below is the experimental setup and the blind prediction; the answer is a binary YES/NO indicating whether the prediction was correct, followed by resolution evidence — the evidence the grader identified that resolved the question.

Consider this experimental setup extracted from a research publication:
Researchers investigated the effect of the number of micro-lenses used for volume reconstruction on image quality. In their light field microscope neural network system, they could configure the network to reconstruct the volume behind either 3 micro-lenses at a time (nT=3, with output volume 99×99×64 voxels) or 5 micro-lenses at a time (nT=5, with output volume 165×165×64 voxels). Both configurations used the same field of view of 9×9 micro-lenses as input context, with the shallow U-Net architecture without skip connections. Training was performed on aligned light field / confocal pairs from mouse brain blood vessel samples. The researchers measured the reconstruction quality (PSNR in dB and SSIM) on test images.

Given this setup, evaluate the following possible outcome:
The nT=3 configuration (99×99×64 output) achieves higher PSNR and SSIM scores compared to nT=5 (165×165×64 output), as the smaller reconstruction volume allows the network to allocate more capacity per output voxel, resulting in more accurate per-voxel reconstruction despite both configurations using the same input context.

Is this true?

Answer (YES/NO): YES